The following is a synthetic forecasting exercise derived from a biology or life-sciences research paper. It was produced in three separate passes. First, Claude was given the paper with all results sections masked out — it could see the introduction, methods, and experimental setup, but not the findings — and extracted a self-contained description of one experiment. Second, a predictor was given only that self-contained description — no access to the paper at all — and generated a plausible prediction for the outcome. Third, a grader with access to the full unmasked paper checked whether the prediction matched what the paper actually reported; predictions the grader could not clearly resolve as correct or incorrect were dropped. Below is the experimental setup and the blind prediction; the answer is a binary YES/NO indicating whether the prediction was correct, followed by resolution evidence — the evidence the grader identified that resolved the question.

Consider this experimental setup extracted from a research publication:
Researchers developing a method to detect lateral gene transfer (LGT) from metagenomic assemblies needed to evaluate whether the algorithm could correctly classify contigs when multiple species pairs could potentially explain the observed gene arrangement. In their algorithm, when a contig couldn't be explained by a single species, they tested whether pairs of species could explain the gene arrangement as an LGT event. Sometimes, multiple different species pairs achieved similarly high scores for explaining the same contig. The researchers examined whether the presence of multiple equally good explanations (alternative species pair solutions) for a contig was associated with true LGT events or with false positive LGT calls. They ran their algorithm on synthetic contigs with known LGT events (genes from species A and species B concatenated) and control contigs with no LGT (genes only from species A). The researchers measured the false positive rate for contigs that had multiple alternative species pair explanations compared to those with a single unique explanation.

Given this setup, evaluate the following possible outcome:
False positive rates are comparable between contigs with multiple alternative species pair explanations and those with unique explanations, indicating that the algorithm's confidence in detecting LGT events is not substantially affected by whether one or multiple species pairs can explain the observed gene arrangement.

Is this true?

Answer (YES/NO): NO